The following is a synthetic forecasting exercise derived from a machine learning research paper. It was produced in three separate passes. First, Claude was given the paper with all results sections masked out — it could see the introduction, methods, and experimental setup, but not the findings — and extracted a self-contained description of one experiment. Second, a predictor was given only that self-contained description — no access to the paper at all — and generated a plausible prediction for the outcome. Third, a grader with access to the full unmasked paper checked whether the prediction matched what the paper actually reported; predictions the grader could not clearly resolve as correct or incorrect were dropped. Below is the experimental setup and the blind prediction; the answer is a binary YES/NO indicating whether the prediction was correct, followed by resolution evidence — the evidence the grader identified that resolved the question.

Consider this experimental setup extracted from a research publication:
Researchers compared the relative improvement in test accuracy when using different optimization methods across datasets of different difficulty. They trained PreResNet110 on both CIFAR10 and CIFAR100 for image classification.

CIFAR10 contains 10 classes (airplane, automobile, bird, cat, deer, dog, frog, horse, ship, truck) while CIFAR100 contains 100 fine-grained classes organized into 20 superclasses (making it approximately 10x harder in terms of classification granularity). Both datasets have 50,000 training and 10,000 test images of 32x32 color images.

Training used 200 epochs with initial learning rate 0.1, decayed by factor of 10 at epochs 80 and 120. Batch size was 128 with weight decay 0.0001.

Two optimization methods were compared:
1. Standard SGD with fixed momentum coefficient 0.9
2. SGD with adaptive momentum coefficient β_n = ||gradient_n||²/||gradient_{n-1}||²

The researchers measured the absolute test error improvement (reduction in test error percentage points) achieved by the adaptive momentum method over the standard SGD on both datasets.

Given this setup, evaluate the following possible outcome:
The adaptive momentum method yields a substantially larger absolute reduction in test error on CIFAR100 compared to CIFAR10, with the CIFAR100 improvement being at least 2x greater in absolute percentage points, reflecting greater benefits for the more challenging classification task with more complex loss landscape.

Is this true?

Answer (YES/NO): YES